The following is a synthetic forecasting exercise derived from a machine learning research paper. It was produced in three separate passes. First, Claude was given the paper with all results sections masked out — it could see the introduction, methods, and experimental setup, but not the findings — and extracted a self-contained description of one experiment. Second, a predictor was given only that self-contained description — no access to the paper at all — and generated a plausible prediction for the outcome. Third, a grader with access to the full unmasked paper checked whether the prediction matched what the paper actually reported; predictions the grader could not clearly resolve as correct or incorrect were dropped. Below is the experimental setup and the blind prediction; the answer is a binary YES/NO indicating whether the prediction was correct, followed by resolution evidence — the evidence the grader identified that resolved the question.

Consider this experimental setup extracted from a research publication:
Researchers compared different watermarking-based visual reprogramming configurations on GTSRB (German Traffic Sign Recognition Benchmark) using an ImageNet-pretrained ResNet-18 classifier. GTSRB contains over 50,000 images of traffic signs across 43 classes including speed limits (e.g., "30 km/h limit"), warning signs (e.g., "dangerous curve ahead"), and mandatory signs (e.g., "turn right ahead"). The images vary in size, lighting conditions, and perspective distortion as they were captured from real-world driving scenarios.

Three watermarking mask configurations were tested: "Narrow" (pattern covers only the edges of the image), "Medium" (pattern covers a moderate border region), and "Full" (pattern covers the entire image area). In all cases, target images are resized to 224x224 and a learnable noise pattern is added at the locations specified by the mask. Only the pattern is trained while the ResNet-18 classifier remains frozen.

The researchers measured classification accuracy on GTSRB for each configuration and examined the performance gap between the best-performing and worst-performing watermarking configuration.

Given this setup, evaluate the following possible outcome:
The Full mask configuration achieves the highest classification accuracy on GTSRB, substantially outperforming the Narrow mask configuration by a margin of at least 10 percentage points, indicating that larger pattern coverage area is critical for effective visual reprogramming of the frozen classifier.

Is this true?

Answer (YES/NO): YES